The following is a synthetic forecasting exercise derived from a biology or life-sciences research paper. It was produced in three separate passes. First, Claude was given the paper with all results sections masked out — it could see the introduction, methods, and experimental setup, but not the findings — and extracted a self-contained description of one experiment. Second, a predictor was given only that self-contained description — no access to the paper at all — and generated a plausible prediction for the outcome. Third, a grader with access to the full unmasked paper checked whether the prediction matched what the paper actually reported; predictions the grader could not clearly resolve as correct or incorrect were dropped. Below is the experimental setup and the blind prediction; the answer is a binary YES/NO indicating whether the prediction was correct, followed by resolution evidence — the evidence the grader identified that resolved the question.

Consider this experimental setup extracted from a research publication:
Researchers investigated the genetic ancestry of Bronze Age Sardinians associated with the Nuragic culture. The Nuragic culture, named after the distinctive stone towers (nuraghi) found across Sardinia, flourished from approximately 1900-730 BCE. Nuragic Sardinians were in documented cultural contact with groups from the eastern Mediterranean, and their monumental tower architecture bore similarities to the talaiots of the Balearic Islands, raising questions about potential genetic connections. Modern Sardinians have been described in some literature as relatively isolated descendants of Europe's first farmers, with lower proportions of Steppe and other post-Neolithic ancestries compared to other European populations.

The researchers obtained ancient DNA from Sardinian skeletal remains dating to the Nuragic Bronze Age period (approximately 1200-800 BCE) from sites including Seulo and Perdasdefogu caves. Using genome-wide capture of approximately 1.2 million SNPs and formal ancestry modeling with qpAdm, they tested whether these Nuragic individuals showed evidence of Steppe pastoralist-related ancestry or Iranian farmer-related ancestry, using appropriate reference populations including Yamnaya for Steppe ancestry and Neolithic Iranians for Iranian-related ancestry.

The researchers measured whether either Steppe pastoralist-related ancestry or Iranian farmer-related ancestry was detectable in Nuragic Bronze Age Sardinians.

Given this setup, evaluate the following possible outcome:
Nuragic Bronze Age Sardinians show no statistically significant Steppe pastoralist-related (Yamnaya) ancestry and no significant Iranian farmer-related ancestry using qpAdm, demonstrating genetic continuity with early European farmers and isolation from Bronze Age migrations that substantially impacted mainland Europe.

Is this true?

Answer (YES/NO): YES